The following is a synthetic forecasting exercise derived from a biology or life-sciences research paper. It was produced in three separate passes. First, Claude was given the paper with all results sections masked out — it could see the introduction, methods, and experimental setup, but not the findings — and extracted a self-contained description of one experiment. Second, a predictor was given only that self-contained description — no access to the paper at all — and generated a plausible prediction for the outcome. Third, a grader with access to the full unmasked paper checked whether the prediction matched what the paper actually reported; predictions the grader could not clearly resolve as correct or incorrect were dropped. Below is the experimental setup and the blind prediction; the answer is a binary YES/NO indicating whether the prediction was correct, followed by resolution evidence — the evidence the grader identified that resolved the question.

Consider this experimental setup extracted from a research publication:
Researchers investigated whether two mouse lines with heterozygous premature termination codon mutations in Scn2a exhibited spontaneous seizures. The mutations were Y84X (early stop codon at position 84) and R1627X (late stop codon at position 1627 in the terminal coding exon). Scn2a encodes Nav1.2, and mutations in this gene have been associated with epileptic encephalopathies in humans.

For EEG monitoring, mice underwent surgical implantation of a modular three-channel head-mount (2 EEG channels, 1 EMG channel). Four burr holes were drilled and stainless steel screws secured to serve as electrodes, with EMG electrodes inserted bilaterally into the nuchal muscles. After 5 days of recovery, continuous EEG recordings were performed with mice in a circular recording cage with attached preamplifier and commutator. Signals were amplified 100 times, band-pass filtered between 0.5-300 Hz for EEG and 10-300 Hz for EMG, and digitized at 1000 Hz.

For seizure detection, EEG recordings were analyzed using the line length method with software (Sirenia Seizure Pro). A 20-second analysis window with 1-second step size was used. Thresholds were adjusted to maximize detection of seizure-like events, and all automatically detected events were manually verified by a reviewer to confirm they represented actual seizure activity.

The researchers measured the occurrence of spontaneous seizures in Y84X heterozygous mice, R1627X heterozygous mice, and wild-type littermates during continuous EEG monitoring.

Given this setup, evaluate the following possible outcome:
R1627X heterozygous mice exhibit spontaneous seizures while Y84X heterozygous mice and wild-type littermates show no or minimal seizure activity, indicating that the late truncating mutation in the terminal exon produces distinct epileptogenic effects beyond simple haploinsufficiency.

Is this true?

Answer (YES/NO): NO